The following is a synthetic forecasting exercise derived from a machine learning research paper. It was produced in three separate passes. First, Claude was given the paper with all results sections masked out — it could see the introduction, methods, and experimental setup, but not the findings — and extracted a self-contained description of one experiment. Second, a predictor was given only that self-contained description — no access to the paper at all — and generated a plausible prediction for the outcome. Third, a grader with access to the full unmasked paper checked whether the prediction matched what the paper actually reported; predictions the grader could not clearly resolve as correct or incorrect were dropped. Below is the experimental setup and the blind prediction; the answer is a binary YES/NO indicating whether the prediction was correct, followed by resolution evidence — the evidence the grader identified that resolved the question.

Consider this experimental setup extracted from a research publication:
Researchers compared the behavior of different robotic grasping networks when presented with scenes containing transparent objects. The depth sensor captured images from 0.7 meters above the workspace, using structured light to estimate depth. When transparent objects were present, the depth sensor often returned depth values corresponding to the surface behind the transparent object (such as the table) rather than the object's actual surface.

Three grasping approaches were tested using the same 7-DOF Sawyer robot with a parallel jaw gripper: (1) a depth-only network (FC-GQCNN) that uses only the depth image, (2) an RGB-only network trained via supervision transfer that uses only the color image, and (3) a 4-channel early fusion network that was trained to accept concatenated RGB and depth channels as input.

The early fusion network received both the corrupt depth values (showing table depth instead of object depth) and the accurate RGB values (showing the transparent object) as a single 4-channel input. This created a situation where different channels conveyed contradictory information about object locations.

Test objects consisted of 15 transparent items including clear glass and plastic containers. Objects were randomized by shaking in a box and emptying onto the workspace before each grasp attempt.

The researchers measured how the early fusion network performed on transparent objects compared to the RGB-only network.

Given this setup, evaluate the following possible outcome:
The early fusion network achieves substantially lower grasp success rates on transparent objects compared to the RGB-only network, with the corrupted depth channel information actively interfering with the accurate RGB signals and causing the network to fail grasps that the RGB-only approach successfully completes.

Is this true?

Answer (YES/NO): NO